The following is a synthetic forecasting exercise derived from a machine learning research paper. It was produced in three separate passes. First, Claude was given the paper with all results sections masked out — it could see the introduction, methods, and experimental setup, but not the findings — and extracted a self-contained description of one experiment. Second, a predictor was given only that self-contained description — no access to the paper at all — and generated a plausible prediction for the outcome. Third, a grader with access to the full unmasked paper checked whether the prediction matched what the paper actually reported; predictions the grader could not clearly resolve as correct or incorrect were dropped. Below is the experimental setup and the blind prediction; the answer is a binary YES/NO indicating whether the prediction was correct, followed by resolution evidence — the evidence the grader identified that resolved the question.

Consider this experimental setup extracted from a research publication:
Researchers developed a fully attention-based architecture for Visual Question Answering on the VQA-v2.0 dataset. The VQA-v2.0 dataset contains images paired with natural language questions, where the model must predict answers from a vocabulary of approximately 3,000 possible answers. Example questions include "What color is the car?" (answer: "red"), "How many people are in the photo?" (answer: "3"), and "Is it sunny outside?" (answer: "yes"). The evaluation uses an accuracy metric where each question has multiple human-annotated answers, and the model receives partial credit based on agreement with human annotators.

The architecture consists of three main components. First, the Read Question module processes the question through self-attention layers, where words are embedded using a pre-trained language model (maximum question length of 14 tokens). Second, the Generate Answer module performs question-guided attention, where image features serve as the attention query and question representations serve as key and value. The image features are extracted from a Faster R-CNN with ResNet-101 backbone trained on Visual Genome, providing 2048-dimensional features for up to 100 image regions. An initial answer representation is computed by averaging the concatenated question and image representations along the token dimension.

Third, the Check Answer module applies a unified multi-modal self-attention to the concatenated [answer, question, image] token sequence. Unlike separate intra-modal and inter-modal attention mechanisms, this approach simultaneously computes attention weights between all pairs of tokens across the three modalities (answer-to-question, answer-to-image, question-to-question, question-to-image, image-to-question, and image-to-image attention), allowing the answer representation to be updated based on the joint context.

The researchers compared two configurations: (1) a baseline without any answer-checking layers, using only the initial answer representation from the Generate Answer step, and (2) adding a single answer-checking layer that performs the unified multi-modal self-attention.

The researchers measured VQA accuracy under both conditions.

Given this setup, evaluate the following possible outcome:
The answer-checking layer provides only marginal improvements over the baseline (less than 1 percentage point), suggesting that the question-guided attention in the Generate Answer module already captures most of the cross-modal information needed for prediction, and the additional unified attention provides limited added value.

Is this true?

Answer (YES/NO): NO